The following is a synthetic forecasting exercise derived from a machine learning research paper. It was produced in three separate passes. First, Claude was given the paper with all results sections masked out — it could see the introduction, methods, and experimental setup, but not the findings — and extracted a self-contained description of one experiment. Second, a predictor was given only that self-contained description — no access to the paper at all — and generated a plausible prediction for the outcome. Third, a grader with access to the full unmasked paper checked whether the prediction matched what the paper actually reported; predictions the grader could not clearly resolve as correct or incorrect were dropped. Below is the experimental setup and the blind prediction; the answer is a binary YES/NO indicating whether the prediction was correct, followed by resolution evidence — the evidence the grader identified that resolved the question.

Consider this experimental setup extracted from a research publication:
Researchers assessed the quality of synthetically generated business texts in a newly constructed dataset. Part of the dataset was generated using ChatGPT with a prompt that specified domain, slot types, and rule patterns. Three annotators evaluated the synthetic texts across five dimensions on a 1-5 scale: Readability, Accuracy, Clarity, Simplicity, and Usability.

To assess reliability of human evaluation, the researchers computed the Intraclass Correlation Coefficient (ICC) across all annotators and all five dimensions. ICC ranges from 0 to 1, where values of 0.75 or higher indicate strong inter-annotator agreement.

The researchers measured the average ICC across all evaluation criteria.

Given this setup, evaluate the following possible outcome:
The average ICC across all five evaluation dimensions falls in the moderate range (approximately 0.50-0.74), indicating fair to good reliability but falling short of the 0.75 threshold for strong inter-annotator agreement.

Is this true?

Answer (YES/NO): NO